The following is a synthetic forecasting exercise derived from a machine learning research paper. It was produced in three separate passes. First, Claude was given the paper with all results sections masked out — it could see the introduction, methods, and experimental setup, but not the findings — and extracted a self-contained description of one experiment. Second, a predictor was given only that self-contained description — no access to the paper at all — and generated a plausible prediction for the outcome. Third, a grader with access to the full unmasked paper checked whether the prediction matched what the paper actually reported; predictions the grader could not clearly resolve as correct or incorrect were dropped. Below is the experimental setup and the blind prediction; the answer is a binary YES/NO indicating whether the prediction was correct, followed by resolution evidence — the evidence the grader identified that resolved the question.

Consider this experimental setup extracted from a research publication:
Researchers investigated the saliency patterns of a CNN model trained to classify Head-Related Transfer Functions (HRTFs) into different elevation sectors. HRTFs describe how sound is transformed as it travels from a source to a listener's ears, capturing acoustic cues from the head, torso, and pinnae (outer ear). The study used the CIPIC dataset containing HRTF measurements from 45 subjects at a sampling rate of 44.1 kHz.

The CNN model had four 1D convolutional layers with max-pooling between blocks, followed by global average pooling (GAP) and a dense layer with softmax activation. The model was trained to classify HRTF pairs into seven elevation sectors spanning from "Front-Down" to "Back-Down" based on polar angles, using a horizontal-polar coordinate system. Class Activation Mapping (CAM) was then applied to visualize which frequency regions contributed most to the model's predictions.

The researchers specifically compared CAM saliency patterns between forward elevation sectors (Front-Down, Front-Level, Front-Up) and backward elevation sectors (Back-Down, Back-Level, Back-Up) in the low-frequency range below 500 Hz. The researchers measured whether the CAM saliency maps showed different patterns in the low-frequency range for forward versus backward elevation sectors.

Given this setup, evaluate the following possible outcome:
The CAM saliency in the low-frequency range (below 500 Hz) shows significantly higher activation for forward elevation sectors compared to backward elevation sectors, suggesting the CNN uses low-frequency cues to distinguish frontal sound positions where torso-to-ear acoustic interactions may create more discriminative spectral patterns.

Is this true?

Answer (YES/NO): NO